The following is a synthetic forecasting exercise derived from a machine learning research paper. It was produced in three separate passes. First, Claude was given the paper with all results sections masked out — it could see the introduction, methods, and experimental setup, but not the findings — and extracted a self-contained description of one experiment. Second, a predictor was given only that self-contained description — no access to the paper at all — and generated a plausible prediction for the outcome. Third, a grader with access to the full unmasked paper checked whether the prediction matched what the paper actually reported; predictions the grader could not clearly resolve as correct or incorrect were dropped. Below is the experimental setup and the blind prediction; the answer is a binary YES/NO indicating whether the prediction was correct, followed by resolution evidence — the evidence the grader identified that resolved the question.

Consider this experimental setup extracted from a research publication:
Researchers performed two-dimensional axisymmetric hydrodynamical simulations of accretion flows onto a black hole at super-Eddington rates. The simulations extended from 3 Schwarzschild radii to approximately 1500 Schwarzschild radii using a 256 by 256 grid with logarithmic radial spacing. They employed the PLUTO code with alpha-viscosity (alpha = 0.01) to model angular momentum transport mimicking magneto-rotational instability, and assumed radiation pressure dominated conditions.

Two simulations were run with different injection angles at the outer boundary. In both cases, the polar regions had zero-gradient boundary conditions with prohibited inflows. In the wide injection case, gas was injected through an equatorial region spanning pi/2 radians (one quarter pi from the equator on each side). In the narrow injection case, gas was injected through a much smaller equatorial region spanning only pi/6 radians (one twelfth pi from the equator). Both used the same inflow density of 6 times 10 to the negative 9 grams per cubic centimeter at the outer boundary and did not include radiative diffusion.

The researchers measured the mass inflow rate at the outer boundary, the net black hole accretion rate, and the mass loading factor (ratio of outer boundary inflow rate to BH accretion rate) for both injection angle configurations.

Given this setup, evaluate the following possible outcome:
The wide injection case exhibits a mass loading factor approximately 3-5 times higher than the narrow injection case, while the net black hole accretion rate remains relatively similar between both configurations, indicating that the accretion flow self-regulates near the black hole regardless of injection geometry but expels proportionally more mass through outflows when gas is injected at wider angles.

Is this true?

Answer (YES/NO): NO